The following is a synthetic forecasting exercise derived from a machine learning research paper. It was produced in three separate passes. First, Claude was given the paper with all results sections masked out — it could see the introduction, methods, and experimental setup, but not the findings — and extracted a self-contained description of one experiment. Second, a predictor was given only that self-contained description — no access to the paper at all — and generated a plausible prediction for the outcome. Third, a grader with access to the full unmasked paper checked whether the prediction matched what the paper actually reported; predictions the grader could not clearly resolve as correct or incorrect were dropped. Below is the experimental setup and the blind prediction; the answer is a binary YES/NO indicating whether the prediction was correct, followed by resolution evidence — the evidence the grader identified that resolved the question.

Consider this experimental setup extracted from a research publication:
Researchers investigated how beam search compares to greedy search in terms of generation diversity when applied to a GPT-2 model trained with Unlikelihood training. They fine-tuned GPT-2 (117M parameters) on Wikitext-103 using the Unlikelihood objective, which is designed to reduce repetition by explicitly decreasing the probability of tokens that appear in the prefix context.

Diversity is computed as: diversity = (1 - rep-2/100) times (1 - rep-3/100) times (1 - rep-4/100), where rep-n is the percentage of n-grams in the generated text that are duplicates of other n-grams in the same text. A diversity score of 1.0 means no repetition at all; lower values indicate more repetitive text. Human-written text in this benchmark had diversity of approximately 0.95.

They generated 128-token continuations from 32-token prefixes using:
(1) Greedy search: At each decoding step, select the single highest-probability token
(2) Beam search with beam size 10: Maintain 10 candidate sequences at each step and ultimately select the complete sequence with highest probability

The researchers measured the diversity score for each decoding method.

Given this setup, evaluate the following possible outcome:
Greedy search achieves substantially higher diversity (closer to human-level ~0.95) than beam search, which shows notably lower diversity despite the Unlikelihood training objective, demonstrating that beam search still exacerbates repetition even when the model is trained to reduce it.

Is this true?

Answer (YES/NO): NO